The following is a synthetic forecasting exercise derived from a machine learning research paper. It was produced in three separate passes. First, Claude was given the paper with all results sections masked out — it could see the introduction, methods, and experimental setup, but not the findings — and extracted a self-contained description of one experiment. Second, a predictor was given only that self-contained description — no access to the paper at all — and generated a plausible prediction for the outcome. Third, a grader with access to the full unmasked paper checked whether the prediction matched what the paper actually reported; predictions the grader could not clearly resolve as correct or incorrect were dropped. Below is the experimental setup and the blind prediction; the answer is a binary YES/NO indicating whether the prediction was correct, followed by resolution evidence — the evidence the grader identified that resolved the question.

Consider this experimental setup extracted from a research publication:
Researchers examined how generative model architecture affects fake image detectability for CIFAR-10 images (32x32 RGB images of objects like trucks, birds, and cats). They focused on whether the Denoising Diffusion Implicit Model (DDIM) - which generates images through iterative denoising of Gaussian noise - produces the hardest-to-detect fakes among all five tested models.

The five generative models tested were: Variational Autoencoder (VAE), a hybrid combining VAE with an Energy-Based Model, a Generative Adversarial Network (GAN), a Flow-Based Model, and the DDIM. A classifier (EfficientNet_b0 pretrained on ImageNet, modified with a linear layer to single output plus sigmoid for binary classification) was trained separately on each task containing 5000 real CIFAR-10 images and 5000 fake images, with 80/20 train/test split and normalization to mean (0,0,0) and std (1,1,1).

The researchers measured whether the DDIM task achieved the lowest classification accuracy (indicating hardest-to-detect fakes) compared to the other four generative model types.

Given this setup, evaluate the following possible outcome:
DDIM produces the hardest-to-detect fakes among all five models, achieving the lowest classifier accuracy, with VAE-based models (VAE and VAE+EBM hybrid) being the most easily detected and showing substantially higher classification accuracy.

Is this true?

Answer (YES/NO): YES